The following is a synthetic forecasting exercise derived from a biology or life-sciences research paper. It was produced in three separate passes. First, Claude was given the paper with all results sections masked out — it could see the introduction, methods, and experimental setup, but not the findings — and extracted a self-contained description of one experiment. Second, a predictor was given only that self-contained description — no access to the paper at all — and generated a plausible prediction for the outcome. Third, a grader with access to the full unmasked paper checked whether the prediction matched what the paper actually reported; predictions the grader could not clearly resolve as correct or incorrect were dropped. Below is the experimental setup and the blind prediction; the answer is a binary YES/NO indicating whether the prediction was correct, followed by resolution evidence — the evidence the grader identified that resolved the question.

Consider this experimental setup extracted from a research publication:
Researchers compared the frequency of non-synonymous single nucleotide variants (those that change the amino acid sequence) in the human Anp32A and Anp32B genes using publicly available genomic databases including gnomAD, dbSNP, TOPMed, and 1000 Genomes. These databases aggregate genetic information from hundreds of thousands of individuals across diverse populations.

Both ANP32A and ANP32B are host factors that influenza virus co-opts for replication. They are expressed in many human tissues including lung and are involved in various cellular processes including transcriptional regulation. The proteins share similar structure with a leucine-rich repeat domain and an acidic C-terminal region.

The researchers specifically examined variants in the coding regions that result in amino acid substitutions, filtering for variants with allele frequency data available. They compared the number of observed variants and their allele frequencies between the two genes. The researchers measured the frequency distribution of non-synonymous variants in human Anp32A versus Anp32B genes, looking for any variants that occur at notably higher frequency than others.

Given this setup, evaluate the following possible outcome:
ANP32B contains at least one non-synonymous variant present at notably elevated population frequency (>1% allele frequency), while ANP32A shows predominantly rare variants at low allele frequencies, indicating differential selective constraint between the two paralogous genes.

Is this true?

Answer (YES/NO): NO